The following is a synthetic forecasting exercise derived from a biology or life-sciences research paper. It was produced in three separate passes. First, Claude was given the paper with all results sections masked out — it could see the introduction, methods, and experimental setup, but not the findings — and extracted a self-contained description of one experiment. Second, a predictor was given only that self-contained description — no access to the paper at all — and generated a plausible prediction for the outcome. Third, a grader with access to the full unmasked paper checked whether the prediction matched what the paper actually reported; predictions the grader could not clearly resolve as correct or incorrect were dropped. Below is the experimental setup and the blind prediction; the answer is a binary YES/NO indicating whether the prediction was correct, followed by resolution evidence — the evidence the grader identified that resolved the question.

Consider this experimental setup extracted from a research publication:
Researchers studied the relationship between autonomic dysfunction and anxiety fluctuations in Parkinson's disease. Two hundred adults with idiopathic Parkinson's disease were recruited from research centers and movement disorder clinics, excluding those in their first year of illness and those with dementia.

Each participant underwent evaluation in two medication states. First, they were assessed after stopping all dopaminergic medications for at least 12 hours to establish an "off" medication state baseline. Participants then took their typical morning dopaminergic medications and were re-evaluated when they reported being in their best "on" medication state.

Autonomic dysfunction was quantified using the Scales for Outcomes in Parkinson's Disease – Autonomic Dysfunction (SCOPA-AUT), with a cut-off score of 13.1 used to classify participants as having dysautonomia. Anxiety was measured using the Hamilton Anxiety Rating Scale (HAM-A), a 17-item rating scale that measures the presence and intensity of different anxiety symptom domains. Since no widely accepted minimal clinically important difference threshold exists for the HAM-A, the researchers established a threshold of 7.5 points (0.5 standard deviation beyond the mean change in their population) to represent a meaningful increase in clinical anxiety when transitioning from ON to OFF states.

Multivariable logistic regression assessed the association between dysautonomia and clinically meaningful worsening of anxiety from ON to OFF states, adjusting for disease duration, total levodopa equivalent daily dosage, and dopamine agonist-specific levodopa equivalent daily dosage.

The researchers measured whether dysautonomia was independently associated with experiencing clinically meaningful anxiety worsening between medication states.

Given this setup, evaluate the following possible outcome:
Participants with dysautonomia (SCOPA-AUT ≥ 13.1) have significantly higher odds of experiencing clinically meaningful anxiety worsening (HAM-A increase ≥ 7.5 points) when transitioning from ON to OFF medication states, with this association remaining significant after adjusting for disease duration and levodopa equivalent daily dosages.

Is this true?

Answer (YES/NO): YES